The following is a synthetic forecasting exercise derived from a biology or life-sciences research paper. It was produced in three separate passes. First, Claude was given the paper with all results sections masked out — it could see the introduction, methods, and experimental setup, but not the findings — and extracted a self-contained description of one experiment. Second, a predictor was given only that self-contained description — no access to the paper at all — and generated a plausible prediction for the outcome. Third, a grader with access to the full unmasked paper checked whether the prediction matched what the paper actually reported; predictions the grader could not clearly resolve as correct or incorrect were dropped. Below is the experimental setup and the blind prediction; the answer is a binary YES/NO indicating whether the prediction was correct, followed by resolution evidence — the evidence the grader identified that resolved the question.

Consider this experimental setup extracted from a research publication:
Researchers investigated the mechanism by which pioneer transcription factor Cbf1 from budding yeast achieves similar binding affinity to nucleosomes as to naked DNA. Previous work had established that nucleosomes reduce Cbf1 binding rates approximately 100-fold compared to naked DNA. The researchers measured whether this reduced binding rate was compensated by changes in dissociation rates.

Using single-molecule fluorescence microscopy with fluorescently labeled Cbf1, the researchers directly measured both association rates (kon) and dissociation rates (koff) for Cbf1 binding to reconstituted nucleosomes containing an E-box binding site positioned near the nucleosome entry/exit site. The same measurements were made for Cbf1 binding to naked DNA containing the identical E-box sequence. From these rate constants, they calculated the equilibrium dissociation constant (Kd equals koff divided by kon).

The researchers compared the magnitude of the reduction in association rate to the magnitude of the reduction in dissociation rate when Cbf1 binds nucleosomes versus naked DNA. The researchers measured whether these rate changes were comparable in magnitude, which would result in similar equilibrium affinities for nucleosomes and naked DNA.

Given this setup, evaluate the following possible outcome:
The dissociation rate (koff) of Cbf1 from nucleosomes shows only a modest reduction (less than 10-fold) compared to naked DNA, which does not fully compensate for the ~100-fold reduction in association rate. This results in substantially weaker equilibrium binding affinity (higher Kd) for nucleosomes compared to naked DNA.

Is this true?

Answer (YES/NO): NO